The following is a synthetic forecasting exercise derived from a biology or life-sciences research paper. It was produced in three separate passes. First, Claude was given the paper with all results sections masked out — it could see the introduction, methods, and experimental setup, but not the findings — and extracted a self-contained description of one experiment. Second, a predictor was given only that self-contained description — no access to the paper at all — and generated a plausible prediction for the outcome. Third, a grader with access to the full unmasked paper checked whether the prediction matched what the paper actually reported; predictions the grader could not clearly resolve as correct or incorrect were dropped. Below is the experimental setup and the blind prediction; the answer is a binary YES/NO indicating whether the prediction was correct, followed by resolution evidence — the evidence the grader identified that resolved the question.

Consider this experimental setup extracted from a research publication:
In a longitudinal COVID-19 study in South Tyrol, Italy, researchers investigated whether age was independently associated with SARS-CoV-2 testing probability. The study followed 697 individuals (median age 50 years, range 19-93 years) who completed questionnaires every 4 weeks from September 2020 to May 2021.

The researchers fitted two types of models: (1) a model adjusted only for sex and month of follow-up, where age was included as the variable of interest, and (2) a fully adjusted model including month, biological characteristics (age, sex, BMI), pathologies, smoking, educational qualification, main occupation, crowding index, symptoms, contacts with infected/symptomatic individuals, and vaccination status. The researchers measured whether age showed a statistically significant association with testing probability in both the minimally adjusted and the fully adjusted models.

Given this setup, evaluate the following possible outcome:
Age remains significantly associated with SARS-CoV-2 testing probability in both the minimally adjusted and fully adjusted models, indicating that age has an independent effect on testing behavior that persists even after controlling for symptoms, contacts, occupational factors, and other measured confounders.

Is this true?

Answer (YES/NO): NO